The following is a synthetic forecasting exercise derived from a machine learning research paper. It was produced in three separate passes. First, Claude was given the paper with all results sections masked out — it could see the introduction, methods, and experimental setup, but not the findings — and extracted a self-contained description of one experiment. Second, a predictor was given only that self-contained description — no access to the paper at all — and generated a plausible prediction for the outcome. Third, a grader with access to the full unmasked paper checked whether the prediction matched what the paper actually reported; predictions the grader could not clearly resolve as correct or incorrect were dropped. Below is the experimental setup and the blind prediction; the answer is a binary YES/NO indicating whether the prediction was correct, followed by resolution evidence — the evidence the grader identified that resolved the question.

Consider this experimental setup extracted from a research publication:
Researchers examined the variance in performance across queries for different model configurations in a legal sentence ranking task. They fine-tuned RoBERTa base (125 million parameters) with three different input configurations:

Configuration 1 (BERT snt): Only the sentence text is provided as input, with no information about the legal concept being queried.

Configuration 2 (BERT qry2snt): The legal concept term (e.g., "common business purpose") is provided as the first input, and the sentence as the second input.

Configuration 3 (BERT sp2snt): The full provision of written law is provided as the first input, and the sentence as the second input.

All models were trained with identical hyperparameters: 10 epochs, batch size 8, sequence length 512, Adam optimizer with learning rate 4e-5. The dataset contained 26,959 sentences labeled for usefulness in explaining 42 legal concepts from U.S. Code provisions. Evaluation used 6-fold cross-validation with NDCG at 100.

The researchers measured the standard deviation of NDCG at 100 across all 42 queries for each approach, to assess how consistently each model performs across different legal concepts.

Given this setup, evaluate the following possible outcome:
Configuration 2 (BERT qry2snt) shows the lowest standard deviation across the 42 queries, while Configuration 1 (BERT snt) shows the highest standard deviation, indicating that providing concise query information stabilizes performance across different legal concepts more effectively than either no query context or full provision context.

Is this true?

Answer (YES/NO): NO